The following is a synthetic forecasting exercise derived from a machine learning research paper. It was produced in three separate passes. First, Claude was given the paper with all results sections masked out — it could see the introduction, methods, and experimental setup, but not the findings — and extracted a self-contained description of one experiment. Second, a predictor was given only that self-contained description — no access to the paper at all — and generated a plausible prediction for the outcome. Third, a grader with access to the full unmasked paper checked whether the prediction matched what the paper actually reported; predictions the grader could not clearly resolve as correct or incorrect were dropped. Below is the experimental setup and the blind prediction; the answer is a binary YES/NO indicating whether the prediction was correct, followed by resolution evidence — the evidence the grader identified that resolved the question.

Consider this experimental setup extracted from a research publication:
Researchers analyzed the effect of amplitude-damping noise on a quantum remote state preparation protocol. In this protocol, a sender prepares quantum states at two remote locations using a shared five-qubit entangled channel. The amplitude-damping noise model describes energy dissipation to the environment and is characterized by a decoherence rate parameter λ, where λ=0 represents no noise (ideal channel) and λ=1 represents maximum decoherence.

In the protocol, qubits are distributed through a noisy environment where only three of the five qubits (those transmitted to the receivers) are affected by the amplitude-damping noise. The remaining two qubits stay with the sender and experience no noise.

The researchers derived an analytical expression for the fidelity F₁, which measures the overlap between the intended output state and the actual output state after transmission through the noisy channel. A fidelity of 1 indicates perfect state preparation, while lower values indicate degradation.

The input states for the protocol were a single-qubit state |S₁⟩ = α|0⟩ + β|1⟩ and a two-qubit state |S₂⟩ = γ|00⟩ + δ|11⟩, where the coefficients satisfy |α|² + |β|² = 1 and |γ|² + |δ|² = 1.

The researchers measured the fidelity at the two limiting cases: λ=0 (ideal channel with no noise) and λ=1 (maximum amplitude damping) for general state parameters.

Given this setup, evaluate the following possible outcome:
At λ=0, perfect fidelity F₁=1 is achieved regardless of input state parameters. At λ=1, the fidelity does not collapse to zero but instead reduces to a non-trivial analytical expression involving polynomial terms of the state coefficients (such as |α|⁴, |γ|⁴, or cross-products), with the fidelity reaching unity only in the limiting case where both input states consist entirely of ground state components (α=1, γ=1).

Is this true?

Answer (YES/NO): NO